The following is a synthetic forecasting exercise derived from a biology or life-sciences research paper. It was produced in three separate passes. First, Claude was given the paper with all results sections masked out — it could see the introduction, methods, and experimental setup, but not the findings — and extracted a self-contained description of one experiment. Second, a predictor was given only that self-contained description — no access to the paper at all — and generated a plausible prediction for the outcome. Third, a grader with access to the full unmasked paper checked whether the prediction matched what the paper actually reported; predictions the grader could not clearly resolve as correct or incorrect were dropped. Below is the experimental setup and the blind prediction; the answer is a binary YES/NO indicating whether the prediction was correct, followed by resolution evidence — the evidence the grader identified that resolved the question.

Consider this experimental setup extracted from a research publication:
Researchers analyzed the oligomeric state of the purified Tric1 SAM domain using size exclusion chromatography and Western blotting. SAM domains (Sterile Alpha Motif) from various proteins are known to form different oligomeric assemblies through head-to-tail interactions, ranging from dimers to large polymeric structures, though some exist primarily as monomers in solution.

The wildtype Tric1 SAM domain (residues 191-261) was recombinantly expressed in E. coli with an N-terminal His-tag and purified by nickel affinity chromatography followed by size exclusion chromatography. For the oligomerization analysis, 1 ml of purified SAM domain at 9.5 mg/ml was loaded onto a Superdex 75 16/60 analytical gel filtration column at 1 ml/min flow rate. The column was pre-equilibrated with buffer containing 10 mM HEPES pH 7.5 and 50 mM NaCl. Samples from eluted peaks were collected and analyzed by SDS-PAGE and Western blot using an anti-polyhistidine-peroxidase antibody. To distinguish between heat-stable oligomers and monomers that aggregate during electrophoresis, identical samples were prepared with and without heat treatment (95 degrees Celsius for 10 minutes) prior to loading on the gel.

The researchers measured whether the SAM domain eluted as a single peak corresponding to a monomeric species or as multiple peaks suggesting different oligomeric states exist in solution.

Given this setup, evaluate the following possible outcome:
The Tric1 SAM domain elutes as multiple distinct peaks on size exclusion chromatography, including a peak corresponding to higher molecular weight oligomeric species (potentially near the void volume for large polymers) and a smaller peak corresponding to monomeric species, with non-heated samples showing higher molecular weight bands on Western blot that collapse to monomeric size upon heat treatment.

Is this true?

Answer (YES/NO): NO